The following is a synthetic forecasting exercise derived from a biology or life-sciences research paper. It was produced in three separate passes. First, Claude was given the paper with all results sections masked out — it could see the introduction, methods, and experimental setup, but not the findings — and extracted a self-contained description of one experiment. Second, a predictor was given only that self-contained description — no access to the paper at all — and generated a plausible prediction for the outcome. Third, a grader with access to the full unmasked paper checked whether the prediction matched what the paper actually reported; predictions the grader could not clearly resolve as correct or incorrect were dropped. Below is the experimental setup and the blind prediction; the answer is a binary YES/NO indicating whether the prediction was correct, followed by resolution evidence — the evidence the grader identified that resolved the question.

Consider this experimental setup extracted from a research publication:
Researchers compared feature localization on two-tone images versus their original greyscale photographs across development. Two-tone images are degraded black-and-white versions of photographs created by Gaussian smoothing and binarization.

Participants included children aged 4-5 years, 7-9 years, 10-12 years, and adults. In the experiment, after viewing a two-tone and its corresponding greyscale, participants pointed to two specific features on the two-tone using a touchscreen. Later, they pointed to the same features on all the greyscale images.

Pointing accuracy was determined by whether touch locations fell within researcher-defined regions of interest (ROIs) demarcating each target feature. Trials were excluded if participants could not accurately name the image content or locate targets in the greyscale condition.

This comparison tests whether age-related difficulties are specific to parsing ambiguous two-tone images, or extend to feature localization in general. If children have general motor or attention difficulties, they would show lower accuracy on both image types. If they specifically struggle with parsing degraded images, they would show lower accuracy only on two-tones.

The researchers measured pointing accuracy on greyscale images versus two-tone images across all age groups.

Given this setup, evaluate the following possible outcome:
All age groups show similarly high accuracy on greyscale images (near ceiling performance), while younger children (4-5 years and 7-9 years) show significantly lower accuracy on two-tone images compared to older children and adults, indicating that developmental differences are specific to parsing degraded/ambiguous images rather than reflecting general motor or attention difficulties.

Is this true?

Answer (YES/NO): YES